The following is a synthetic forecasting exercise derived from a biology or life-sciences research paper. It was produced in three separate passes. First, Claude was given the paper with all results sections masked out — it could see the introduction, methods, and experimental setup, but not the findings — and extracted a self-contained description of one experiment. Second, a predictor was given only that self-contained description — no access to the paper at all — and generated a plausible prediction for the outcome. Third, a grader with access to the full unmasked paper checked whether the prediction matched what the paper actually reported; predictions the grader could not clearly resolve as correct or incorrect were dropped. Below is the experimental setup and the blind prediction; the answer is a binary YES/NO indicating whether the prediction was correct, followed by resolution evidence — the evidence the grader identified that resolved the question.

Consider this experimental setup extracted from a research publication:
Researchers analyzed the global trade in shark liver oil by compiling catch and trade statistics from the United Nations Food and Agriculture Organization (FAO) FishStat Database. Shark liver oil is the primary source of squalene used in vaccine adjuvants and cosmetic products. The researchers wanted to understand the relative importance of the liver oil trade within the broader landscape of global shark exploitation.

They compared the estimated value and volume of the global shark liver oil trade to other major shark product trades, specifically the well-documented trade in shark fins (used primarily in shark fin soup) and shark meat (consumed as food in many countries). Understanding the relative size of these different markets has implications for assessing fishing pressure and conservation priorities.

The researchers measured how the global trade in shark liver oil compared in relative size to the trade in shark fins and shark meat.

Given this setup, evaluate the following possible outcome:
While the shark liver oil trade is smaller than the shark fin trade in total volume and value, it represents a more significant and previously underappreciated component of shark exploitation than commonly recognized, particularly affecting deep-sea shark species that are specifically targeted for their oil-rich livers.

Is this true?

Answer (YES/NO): YES